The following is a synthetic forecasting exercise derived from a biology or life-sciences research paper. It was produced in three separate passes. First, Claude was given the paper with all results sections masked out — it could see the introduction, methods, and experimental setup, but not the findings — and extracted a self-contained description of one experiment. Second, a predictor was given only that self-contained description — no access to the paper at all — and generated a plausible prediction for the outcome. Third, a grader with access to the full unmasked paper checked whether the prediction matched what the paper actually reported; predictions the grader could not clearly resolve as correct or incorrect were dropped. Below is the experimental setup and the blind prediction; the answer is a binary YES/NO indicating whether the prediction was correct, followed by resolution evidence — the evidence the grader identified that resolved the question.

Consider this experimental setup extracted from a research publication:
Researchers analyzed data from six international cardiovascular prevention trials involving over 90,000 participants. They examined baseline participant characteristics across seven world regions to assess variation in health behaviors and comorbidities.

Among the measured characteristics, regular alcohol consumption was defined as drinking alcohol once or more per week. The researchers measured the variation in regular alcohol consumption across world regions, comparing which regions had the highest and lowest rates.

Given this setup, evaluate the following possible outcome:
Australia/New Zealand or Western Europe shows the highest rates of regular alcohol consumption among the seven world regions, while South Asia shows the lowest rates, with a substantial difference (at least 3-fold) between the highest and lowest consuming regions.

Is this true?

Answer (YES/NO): NO